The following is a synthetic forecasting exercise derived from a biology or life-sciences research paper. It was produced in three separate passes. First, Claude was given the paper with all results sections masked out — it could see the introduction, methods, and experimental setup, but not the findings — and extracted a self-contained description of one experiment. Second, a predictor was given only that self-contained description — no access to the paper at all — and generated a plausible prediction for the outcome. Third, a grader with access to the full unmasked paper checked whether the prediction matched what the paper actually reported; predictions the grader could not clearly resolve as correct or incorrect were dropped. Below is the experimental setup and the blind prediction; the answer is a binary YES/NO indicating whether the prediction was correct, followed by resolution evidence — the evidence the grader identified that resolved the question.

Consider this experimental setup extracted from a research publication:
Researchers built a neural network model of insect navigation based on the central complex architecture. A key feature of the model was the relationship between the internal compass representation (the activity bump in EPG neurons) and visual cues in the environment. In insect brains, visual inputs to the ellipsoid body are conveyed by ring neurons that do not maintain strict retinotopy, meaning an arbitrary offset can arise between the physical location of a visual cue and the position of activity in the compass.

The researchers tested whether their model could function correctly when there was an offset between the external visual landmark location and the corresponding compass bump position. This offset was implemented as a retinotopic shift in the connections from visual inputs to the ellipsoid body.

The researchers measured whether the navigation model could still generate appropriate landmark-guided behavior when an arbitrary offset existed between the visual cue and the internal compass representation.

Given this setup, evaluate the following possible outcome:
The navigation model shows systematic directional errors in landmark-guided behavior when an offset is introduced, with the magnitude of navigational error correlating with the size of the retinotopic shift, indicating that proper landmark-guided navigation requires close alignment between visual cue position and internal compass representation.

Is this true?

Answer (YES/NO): NO